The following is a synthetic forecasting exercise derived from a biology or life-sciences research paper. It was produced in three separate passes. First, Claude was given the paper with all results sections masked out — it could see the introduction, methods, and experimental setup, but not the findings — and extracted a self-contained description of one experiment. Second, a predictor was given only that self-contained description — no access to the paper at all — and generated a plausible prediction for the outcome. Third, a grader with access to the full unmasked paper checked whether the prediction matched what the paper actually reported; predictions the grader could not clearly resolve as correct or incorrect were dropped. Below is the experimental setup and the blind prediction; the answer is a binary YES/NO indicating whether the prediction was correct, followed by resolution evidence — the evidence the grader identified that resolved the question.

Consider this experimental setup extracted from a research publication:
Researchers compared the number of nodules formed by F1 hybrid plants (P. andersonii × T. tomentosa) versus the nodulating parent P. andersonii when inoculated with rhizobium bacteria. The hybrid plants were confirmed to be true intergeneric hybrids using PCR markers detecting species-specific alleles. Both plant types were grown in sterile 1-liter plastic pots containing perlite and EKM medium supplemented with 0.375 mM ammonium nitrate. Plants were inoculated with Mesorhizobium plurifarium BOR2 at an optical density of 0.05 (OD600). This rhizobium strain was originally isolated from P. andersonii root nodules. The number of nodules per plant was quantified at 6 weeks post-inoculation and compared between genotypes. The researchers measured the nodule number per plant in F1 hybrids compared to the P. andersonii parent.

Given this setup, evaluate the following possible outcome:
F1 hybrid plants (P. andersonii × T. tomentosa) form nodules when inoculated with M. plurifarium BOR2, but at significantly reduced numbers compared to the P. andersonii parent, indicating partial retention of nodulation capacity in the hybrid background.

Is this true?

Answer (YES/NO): NO